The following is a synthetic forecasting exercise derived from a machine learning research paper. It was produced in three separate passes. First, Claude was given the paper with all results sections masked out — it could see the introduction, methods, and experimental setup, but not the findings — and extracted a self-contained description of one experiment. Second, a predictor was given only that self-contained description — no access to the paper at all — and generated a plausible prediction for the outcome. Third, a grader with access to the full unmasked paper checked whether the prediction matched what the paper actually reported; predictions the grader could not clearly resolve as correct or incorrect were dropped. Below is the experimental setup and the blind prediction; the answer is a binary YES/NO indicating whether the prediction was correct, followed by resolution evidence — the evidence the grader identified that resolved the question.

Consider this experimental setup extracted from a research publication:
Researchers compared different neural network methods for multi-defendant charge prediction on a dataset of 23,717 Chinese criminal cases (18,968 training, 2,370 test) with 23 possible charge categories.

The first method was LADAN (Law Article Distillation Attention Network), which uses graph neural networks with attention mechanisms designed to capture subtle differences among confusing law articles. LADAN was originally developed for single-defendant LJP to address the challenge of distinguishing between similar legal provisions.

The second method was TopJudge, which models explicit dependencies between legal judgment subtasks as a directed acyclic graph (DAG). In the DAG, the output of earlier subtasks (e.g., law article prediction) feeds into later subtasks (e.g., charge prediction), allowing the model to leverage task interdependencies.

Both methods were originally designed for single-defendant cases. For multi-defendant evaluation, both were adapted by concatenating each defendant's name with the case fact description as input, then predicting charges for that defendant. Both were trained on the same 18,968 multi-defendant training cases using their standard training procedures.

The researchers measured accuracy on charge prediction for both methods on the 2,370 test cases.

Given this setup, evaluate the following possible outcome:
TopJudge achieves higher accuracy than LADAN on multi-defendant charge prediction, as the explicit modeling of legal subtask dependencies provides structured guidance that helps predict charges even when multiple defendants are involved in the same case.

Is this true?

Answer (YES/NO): YES